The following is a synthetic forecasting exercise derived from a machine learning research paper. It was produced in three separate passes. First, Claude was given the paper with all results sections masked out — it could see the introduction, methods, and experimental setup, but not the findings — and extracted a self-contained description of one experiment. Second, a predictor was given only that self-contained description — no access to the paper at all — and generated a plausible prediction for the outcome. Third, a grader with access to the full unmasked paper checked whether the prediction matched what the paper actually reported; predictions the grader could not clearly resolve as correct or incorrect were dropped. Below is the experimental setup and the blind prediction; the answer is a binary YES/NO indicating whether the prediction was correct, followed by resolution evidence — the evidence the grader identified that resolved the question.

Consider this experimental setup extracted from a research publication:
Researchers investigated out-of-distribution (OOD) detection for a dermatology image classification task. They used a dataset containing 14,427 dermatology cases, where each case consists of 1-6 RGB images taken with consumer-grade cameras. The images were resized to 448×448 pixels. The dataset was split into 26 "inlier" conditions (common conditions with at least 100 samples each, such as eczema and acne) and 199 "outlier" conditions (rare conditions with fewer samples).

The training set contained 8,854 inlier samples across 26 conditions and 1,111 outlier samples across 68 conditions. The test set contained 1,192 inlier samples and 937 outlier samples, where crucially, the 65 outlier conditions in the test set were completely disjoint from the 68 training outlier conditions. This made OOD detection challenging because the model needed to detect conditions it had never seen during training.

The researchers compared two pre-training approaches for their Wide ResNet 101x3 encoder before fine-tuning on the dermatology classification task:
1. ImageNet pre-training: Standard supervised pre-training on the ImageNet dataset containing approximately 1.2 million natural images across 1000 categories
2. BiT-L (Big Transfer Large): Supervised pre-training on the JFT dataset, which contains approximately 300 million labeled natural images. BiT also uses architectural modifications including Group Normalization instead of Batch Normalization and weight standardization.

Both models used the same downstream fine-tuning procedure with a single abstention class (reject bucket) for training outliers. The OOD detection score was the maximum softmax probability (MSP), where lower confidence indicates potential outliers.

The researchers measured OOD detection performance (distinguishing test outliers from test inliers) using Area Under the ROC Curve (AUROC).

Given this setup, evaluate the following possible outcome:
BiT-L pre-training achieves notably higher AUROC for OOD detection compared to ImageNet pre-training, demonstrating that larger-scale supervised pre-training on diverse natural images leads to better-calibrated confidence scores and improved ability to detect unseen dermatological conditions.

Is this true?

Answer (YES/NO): NO